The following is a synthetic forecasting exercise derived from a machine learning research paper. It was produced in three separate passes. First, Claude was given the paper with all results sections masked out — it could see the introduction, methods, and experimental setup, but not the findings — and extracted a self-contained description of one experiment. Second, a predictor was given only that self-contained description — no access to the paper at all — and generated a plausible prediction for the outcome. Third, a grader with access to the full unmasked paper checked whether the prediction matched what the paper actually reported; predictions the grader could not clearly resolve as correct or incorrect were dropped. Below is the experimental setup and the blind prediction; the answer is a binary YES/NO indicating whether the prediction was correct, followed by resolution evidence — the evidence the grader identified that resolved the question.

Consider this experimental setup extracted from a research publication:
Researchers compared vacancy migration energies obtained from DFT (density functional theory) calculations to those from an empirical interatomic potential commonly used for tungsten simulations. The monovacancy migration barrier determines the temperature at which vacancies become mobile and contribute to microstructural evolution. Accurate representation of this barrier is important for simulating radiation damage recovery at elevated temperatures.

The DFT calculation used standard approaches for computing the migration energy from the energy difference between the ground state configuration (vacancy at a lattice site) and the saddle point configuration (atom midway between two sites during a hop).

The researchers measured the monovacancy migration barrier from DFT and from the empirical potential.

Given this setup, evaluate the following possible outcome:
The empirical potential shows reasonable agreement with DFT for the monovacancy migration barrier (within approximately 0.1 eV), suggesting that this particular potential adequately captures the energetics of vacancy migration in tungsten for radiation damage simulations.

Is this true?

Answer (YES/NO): NO